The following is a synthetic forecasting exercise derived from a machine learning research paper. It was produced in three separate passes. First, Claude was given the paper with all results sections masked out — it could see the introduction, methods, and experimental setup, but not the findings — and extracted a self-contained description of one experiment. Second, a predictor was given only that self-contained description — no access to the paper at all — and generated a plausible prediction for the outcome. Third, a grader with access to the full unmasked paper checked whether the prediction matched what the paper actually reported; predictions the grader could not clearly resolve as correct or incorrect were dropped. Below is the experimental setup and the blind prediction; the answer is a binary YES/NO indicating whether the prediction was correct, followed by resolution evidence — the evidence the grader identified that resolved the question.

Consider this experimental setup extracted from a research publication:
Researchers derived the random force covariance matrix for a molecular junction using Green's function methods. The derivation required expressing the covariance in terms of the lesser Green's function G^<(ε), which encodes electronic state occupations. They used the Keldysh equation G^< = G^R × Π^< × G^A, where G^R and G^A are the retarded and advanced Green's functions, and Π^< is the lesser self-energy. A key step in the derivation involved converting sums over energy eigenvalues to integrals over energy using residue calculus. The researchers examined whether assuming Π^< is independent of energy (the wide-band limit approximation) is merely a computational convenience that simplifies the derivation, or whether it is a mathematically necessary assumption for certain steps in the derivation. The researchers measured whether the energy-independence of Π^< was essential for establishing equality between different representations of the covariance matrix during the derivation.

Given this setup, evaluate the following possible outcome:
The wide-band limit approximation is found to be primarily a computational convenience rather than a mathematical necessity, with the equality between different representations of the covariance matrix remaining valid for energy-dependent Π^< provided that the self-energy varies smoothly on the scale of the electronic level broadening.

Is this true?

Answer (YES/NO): NO